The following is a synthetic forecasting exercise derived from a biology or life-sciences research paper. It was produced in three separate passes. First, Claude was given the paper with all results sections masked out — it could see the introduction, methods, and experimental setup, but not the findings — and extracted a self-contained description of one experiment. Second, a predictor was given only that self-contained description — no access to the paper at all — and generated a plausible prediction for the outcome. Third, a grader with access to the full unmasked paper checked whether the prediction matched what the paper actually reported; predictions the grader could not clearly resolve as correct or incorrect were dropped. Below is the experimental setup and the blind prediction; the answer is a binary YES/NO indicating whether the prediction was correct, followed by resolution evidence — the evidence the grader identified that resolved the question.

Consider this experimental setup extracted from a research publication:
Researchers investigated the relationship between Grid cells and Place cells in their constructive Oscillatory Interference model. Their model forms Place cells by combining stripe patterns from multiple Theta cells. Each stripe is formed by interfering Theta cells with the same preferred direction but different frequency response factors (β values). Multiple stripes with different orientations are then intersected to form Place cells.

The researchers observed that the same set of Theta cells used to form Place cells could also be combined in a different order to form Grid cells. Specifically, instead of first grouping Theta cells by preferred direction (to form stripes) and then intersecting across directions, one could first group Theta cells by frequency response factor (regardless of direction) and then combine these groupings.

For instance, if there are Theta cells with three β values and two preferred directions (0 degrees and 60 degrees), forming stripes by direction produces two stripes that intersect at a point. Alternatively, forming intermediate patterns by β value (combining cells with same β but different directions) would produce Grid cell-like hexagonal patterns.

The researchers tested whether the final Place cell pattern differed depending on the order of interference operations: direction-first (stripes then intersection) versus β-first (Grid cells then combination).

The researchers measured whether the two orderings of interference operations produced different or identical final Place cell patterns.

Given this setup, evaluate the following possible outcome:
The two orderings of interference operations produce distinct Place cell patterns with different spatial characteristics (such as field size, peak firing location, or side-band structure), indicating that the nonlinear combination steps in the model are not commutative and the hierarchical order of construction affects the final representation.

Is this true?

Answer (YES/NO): NO